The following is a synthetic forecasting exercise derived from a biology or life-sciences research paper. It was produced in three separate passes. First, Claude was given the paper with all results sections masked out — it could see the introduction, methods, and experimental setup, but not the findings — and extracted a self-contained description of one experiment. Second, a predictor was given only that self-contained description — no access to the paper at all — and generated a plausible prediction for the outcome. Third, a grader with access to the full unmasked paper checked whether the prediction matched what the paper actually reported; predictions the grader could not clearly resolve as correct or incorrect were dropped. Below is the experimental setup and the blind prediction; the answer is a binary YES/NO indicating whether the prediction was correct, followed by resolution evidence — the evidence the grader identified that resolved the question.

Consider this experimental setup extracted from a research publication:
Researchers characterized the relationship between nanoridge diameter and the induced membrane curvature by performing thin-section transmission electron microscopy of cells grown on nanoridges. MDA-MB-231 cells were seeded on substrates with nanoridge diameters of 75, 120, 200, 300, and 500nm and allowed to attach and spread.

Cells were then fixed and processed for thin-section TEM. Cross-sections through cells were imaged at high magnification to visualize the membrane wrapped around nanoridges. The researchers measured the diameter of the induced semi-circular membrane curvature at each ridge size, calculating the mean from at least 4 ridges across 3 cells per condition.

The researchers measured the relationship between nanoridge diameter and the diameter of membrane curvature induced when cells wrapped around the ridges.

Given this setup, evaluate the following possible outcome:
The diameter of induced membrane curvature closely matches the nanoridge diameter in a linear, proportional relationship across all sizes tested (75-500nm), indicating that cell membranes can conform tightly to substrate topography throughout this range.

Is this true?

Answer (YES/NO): NO